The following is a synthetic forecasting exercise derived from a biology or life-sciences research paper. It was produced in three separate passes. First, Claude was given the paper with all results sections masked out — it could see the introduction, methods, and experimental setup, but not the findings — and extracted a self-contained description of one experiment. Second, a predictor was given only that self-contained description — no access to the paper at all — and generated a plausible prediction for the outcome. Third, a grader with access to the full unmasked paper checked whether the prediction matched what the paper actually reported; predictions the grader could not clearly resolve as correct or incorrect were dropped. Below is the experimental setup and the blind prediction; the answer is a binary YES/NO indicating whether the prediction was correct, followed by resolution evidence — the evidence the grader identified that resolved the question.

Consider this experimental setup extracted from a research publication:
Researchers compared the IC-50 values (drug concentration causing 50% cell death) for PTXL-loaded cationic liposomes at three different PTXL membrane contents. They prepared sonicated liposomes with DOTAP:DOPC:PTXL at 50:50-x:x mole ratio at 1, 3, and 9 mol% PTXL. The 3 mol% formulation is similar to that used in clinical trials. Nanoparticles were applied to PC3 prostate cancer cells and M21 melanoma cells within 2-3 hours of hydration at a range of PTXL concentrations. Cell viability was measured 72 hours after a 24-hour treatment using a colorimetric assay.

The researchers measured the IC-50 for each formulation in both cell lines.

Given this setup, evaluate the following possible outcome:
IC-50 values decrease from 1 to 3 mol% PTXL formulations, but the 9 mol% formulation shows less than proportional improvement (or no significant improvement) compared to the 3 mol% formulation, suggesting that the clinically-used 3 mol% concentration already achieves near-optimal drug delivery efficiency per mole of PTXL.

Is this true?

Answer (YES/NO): NO